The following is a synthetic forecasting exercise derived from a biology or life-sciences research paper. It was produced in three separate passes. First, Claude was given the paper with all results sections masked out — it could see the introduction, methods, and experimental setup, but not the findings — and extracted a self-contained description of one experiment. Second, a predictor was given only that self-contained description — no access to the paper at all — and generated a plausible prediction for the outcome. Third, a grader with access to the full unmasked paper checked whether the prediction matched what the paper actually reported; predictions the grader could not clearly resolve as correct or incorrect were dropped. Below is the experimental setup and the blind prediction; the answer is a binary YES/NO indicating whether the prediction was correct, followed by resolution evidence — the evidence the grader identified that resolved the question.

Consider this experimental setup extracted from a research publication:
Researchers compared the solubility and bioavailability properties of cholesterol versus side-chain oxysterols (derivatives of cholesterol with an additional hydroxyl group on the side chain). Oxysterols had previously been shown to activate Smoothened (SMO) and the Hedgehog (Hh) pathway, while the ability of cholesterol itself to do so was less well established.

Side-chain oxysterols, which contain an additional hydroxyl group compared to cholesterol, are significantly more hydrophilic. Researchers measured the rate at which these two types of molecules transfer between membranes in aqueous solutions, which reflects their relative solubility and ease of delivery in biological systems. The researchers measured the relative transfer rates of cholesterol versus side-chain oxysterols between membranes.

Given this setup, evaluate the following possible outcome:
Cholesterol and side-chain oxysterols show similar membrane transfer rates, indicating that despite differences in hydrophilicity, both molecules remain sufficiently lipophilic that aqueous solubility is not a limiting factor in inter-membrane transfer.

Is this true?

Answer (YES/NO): NO